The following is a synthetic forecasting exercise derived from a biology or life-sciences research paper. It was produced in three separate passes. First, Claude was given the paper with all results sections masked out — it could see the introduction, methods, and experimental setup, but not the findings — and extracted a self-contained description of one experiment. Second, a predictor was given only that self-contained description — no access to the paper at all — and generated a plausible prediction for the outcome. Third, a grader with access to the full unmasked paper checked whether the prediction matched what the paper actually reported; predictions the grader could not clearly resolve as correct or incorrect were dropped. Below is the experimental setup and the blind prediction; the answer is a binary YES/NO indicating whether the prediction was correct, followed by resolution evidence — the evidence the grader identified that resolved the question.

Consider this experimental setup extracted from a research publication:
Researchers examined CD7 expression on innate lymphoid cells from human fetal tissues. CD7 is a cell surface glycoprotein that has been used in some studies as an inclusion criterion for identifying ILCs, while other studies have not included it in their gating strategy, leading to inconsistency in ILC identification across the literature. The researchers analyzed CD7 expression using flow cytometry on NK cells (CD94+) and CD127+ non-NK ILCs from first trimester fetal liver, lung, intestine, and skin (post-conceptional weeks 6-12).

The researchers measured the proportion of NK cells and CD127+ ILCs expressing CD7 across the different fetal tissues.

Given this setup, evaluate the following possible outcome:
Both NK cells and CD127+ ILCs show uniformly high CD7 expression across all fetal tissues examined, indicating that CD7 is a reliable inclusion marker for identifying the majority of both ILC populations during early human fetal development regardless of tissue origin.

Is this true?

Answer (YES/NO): NO